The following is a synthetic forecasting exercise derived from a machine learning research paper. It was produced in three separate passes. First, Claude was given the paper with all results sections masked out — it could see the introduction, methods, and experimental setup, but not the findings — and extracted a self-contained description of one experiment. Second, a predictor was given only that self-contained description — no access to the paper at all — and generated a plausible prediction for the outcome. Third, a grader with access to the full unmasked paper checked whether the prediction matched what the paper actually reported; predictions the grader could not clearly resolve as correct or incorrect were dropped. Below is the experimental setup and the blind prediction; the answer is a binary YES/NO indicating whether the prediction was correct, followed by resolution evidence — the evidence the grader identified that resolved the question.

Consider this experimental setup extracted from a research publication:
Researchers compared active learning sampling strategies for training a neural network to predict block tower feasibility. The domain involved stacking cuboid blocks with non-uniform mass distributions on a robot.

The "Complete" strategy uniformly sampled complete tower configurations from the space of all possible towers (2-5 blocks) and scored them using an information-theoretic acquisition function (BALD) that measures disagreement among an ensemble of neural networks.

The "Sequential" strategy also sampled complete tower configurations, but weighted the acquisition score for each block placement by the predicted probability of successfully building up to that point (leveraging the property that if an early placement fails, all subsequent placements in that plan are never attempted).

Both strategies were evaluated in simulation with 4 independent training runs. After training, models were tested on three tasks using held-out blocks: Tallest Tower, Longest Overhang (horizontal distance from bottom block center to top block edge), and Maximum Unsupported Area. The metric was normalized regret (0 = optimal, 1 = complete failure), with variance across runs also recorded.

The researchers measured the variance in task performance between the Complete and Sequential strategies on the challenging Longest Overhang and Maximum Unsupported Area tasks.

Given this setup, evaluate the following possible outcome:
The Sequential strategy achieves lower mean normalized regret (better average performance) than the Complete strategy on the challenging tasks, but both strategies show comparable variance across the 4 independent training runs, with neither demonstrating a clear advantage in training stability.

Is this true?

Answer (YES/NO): NO